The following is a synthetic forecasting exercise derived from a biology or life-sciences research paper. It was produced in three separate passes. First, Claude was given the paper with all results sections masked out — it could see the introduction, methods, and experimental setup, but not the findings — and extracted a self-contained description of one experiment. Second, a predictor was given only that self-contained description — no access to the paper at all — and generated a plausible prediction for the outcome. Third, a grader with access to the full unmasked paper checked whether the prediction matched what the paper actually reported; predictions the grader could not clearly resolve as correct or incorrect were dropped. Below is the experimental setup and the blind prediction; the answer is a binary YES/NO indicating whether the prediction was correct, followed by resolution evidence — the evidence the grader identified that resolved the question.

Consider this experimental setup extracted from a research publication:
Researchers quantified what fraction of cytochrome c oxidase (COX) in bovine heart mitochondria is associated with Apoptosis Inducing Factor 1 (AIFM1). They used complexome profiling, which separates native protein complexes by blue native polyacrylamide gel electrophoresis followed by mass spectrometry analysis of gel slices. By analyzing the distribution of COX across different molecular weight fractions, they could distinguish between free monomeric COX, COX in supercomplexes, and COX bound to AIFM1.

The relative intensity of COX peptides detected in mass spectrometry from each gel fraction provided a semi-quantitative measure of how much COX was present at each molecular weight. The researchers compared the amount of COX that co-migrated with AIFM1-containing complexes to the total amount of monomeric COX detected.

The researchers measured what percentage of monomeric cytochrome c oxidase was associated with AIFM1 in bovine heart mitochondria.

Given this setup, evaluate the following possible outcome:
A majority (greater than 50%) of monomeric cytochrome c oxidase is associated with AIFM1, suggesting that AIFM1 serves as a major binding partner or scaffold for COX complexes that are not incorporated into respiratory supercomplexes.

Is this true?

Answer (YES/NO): NO